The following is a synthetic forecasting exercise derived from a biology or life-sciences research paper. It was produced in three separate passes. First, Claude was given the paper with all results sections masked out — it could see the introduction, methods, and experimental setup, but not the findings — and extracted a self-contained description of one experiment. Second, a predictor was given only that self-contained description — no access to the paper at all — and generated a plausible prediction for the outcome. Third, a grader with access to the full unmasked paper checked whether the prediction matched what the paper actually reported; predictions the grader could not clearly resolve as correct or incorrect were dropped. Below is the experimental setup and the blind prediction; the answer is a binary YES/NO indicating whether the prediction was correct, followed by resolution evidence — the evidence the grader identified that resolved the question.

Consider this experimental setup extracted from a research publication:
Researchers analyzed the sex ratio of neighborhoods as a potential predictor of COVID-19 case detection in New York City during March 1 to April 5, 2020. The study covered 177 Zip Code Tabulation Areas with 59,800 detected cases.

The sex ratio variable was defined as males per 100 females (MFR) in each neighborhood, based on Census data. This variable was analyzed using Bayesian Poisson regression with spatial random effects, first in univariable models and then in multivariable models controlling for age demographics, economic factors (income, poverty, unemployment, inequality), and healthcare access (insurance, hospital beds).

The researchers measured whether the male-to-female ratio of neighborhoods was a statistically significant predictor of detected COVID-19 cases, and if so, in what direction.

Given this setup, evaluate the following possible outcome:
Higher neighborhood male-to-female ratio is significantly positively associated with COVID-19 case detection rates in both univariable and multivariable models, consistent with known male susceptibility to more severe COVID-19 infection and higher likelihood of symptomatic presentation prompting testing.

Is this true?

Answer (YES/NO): NO